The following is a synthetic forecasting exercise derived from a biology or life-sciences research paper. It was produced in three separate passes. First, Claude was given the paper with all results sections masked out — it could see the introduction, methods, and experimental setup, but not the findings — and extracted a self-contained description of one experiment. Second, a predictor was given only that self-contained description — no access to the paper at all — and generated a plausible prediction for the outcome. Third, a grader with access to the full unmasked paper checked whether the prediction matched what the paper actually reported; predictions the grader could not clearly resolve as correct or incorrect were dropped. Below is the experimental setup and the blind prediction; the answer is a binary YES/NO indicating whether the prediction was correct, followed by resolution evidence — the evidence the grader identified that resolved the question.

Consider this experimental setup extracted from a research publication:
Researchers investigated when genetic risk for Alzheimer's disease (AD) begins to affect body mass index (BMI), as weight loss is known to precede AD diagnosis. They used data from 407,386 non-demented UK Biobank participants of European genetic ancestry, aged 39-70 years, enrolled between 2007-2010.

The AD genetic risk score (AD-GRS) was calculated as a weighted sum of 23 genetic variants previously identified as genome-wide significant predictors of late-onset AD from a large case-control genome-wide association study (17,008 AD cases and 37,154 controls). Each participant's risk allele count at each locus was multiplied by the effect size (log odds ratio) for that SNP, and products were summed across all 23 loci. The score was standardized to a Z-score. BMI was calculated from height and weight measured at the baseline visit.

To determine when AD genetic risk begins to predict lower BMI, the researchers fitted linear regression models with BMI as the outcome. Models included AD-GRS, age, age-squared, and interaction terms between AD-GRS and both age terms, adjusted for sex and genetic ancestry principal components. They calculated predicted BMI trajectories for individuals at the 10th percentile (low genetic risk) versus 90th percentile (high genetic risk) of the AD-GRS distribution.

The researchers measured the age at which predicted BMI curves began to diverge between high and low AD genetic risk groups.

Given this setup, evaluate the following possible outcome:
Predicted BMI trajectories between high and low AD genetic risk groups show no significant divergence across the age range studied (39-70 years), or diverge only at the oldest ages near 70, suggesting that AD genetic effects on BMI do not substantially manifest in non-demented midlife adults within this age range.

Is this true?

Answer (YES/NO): NO